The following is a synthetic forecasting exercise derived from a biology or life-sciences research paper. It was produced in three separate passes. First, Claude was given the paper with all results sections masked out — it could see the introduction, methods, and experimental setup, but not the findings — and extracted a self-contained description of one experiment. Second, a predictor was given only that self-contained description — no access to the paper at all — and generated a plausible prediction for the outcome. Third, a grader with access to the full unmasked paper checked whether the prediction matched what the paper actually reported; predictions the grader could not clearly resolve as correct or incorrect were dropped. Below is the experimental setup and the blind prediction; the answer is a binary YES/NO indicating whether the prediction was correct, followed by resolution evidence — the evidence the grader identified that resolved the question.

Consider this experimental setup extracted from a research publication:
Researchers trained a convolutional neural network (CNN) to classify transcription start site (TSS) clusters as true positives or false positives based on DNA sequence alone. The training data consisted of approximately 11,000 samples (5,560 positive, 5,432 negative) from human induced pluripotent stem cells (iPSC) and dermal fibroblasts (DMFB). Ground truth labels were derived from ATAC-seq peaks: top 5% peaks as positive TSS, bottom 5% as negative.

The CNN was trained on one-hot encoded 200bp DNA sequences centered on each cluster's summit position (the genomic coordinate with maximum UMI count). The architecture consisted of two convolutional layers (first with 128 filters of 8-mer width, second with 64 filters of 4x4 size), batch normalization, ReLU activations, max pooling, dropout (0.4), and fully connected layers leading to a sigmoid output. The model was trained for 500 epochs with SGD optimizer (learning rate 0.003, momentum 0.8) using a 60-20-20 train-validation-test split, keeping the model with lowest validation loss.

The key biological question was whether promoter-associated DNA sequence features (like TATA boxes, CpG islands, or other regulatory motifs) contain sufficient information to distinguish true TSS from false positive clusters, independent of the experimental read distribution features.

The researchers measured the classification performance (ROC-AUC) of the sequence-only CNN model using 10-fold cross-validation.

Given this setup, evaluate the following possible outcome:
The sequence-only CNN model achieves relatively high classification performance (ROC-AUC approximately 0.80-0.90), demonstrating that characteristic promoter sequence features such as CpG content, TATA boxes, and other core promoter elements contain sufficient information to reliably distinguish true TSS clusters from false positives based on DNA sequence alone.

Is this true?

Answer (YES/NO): NO